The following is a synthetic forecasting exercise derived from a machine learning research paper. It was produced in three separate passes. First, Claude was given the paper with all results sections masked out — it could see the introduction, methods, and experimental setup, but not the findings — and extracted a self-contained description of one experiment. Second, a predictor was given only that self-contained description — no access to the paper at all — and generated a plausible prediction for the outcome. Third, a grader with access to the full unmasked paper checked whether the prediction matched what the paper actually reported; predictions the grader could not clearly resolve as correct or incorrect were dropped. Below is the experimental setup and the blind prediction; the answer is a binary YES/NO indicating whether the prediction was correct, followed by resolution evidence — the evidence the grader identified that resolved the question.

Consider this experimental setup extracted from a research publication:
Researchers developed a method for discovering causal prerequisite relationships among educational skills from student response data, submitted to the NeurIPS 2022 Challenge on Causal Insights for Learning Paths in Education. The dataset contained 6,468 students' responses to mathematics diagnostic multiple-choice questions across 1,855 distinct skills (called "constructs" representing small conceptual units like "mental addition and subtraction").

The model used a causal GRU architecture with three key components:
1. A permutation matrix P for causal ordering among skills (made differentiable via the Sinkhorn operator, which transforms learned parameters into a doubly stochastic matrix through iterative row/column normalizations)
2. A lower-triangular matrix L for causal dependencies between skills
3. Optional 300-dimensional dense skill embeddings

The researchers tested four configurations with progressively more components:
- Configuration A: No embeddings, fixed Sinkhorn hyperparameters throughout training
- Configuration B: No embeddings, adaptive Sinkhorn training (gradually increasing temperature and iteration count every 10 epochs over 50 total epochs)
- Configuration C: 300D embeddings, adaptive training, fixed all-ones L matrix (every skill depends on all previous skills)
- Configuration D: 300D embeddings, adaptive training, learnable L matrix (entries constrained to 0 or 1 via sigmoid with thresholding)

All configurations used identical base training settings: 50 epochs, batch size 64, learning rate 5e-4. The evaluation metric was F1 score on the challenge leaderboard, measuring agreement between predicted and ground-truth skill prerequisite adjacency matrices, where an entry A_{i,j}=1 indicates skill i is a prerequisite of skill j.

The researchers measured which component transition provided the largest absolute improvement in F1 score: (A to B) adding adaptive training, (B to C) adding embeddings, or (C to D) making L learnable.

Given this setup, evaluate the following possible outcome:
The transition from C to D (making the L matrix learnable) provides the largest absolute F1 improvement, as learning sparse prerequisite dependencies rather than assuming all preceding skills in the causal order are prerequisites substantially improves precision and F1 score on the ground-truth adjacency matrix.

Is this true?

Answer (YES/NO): NO